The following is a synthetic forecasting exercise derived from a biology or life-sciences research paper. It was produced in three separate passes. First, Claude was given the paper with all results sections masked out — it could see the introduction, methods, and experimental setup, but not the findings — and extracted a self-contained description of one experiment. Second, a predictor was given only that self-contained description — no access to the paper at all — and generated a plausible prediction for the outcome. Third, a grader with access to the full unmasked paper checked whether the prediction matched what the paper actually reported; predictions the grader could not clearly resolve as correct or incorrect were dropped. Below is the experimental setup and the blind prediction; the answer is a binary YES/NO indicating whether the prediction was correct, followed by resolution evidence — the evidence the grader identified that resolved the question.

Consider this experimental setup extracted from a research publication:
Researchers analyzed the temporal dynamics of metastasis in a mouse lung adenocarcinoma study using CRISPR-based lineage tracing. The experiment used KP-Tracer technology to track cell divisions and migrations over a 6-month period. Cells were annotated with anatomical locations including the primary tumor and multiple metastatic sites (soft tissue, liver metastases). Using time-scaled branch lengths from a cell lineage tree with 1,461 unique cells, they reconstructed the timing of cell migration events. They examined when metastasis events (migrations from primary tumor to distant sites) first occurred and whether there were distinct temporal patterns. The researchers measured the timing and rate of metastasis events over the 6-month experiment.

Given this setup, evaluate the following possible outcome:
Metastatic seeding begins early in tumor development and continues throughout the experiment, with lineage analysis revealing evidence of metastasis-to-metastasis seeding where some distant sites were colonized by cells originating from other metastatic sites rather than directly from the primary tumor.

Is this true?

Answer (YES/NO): YES